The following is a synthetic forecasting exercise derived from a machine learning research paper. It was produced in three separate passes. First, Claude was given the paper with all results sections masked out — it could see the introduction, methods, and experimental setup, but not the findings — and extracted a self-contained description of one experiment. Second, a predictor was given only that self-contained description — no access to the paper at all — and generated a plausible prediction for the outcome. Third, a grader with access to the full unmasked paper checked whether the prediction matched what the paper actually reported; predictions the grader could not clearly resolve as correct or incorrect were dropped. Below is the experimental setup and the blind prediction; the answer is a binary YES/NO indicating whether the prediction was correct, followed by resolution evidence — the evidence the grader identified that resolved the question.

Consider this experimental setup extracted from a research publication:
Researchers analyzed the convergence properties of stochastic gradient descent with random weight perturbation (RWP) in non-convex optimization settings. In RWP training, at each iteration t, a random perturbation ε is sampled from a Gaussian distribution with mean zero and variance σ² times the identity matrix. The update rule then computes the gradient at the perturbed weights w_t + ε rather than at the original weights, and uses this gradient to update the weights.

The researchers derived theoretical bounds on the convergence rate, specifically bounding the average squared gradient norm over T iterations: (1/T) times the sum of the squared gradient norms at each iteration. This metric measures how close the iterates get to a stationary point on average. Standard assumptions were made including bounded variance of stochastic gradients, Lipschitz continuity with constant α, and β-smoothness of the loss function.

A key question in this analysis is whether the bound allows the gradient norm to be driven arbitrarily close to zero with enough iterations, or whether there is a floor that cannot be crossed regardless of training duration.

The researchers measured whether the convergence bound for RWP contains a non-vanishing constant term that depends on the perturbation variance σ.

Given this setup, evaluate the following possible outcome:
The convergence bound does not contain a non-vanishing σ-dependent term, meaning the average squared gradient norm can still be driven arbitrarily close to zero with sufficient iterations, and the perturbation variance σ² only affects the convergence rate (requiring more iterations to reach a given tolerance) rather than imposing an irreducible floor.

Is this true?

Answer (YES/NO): NO